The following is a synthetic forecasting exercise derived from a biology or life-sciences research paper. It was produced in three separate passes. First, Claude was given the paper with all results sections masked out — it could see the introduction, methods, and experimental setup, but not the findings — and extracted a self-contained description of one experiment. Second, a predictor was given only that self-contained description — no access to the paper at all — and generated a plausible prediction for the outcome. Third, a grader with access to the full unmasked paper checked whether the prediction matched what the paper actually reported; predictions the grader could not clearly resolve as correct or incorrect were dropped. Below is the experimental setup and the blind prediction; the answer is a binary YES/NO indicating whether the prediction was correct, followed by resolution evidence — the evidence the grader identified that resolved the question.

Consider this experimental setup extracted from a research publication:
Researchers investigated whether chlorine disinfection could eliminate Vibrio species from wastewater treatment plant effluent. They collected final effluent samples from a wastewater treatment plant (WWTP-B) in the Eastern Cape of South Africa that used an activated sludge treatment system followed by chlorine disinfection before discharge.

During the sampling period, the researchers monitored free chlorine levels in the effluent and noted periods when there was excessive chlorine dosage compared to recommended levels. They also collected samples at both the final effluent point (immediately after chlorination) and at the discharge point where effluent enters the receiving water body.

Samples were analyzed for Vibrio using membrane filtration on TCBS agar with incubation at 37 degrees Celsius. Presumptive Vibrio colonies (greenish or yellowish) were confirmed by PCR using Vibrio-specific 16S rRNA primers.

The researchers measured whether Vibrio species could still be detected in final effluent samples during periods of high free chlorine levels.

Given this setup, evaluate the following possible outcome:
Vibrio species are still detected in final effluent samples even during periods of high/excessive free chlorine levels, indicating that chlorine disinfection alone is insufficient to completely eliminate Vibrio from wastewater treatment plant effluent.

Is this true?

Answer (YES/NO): YES